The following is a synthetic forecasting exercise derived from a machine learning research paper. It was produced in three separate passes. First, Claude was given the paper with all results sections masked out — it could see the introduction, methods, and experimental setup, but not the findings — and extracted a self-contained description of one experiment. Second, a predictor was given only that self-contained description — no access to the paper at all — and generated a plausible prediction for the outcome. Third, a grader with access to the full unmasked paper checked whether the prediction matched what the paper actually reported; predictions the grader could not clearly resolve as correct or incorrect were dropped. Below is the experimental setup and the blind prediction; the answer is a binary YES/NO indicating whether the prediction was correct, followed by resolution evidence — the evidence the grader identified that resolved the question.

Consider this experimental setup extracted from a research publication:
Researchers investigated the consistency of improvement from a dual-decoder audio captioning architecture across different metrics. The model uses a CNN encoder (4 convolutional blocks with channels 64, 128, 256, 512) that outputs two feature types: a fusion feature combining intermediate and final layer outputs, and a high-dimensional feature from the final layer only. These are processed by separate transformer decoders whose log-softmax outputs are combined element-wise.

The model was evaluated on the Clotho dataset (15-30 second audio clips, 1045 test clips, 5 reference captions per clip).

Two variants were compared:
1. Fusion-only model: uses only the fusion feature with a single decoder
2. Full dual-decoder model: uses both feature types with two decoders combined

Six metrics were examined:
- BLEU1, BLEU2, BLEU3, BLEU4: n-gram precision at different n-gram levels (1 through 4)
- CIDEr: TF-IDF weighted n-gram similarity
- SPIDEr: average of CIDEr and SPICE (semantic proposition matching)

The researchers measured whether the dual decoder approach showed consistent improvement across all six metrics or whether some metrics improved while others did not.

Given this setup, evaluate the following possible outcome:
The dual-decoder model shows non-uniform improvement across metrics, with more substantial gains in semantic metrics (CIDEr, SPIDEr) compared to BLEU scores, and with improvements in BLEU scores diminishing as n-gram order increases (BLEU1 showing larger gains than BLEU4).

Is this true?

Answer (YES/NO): NO